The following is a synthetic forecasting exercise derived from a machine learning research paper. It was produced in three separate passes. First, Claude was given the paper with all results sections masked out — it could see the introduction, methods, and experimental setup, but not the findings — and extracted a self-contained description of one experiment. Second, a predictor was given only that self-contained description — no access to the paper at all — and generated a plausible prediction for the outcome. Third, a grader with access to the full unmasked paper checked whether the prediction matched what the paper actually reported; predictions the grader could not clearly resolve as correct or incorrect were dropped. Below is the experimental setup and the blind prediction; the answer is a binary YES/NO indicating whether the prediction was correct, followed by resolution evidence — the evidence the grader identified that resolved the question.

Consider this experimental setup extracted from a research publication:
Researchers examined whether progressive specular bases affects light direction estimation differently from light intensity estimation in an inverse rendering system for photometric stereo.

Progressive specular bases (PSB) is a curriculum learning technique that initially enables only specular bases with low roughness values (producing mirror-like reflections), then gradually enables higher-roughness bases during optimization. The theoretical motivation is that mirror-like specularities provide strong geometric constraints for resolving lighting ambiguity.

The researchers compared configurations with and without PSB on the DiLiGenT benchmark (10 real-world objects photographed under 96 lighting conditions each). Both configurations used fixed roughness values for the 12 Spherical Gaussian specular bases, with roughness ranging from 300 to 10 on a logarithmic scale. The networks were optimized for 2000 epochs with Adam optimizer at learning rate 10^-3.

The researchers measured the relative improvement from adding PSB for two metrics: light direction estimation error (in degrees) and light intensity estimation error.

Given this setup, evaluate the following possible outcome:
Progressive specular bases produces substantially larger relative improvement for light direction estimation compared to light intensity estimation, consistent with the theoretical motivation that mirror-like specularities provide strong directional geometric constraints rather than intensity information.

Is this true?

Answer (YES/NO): YES